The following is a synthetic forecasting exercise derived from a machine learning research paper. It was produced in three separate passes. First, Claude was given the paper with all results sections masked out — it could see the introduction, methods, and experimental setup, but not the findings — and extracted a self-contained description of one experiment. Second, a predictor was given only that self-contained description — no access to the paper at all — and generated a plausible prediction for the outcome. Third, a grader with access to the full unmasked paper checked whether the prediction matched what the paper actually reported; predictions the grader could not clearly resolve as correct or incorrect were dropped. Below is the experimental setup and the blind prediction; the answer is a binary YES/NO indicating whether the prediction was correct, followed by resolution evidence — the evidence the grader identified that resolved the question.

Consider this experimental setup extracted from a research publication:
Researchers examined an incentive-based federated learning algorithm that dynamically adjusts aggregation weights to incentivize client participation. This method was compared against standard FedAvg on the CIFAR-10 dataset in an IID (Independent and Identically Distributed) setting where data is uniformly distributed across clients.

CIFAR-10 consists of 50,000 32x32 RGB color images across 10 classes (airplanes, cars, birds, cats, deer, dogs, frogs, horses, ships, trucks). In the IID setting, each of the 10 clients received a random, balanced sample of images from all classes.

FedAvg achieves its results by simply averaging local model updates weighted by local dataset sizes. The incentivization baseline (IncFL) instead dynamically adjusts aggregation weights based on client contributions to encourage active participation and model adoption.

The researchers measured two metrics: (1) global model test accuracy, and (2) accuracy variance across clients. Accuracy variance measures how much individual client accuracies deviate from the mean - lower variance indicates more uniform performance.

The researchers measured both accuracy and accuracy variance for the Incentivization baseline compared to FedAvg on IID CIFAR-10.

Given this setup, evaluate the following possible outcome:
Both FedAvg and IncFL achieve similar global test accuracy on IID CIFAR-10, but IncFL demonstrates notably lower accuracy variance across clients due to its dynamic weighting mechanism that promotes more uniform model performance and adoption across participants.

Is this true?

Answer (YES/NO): NO